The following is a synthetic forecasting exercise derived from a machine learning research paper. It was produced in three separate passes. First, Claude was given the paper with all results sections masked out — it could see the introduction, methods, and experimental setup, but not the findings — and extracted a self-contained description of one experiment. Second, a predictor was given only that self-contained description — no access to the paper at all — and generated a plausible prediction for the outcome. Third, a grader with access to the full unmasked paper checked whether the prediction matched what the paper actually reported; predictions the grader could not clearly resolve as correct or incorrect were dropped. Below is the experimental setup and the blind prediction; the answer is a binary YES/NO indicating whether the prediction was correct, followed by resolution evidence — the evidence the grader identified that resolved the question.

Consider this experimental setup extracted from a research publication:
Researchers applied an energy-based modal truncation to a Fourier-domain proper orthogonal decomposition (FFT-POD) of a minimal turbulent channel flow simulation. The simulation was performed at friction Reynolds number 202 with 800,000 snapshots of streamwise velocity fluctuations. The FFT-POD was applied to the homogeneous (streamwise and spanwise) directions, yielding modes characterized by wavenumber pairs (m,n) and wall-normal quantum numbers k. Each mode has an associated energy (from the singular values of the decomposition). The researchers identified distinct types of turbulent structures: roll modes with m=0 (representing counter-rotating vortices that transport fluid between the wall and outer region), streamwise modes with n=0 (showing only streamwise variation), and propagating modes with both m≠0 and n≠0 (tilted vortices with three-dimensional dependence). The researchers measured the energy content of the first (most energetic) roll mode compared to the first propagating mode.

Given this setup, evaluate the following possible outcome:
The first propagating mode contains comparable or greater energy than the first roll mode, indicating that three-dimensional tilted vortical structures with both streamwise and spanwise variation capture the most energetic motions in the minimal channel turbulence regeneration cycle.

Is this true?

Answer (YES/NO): NO